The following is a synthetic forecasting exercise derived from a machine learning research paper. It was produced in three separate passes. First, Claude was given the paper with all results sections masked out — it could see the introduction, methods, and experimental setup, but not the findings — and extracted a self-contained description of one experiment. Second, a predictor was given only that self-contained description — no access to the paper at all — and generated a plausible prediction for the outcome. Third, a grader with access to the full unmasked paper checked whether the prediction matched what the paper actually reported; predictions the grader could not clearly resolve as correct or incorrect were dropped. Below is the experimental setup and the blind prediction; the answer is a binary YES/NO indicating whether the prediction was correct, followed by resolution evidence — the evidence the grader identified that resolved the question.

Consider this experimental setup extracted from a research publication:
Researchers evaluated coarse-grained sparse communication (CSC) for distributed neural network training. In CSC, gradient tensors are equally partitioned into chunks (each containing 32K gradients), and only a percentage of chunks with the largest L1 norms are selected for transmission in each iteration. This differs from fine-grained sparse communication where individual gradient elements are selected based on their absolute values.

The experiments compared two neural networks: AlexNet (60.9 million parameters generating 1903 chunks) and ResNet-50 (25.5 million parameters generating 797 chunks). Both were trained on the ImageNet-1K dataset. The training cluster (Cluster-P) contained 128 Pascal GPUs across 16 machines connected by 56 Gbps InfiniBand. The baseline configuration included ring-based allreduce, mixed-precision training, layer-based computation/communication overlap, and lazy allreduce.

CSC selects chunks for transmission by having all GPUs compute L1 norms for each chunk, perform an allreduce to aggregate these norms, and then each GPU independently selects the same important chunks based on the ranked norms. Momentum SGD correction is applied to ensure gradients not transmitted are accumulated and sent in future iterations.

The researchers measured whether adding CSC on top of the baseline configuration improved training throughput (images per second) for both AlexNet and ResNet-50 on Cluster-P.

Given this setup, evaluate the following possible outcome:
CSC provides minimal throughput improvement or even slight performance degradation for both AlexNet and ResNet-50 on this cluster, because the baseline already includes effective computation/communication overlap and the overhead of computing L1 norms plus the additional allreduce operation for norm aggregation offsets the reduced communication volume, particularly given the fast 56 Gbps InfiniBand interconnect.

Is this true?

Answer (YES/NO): NO